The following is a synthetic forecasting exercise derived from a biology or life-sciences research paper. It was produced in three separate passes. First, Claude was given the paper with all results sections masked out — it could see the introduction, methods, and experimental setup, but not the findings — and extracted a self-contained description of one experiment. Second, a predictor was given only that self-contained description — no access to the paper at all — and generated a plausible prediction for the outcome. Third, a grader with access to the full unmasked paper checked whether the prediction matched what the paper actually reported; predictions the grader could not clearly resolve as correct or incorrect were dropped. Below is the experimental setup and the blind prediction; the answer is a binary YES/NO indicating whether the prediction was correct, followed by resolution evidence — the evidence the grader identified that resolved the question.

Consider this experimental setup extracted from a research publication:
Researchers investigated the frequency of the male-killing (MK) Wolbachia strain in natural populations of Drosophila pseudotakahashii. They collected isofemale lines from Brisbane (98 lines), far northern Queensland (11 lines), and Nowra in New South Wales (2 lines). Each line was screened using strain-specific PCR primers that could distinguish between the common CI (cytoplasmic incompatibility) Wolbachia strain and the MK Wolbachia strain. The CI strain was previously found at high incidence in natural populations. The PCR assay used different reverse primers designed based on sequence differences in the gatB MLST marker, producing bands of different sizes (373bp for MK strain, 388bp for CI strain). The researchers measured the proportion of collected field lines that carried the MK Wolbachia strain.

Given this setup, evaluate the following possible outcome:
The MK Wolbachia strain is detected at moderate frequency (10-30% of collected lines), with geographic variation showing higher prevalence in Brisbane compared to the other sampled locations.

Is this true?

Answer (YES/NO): NO